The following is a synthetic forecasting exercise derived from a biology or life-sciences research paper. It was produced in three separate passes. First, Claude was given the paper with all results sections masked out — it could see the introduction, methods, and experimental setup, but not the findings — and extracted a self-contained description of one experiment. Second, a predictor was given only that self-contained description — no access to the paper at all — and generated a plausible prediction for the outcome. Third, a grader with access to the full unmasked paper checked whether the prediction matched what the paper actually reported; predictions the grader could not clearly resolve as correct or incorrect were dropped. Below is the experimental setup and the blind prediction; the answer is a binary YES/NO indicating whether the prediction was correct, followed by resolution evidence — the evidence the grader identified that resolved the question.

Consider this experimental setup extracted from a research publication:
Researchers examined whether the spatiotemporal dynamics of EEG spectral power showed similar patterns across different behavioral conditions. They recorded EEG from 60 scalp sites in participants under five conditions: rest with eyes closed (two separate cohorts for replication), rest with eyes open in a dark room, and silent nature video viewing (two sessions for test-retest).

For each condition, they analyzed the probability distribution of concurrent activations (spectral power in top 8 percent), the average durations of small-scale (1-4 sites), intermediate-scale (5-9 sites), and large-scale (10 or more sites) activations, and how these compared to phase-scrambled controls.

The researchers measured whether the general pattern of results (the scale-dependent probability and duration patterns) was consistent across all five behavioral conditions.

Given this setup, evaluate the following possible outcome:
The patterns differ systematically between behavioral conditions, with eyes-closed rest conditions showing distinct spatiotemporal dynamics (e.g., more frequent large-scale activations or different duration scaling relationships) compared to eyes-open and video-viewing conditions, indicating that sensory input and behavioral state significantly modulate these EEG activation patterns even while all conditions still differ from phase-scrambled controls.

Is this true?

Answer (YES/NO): NO